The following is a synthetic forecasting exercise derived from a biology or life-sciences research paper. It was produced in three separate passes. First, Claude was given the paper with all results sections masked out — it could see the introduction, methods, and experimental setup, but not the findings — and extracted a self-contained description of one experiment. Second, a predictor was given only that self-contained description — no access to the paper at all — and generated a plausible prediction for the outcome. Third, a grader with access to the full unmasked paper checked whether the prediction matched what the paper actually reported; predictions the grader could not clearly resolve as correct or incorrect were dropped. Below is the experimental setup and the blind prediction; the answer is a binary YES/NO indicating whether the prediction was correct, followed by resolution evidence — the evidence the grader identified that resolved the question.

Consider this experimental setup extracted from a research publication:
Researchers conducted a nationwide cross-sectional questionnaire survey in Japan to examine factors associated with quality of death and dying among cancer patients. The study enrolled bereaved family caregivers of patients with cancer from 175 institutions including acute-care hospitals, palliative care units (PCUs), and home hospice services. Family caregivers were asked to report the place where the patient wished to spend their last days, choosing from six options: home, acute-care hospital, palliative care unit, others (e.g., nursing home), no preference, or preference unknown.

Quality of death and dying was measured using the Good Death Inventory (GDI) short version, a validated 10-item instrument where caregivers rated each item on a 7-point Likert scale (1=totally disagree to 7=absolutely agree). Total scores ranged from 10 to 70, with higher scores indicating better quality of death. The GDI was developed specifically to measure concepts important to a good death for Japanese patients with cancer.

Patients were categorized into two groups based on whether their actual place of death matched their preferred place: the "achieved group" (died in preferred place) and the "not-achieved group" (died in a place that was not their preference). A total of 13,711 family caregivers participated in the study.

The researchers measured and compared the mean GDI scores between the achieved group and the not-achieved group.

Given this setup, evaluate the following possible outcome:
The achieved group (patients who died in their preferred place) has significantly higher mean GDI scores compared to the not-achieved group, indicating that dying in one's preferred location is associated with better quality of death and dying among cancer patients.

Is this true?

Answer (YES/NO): YES